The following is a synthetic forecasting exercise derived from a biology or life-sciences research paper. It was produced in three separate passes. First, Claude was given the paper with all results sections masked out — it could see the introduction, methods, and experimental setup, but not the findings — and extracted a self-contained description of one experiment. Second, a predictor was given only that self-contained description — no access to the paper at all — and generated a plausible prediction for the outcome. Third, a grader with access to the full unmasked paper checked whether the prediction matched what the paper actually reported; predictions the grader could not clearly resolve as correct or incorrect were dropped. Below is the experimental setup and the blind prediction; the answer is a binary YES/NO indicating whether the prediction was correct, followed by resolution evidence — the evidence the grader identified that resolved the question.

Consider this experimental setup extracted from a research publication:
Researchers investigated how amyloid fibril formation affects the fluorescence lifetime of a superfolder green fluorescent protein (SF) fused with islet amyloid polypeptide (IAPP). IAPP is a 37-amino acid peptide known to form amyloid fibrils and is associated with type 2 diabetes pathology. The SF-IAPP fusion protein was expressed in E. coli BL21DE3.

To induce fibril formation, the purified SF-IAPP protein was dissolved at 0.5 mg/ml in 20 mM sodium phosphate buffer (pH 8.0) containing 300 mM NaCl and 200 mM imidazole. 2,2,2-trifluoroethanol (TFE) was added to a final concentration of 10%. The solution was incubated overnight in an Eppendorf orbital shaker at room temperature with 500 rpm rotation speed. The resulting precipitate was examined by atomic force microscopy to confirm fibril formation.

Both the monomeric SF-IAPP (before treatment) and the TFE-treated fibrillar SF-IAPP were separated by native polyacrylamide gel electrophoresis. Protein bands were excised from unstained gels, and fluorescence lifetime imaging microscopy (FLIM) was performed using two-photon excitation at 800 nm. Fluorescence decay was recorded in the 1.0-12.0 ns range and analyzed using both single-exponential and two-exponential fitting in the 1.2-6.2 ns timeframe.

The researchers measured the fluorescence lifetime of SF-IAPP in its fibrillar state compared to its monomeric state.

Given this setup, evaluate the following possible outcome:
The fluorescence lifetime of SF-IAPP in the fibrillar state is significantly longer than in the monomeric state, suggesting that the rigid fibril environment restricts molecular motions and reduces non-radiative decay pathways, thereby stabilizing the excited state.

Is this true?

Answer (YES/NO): NO